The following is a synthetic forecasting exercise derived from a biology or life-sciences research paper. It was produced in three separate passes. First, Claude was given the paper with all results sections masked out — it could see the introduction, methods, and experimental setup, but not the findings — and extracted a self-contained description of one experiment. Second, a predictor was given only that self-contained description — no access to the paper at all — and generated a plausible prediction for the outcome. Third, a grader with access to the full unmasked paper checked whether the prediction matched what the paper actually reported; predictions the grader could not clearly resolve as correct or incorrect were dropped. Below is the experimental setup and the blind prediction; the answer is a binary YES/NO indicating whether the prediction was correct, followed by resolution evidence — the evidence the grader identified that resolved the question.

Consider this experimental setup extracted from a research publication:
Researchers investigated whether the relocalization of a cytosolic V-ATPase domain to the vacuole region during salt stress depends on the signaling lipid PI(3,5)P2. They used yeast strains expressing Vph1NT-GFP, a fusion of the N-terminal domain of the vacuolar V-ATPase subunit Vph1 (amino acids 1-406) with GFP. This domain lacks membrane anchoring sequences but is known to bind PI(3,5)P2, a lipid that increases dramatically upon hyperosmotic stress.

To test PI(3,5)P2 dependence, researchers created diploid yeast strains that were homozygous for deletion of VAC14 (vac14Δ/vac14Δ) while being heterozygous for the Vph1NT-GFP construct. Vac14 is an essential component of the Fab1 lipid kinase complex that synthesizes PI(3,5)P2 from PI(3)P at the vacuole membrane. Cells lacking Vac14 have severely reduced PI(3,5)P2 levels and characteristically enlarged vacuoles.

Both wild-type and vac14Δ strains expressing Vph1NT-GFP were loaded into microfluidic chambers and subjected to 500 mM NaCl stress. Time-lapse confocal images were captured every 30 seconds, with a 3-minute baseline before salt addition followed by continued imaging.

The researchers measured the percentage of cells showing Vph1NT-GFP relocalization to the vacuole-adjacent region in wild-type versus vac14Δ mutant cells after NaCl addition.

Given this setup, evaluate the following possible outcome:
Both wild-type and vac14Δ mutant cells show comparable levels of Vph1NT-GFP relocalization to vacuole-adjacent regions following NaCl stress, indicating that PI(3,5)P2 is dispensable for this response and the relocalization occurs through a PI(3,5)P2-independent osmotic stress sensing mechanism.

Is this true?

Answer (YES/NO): NO